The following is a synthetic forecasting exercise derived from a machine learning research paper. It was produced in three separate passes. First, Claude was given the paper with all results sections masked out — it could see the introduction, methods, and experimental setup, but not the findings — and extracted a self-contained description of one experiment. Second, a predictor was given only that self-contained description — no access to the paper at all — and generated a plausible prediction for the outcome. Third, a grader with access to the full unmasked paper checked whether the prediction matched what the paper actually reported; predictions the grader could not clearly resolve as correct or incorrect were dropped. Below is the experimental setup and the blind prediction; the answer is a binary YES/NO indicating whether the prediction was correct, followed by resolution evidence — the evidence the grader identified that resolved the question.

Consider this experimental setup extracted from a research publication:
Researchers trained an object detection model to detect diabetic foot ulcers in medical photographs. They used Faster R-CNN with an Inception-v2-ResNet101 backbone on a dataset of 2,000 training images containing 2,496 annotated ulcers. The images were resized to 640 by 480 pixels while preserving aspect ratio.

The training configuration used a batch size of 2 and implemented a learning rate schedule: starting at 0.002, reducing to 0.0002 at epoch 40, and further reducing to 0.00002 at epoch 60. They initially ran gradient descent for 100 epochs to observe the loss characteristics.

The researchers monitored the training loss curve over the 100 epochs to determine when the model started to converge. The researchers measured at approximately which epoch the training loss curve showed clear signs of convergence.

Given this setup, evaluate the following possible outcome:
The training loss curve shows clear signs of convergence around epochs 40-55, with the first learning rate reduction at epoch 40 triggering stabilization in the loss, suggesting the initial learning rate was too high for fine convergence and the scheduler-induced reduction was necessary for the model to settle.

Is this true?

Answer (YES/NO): NO